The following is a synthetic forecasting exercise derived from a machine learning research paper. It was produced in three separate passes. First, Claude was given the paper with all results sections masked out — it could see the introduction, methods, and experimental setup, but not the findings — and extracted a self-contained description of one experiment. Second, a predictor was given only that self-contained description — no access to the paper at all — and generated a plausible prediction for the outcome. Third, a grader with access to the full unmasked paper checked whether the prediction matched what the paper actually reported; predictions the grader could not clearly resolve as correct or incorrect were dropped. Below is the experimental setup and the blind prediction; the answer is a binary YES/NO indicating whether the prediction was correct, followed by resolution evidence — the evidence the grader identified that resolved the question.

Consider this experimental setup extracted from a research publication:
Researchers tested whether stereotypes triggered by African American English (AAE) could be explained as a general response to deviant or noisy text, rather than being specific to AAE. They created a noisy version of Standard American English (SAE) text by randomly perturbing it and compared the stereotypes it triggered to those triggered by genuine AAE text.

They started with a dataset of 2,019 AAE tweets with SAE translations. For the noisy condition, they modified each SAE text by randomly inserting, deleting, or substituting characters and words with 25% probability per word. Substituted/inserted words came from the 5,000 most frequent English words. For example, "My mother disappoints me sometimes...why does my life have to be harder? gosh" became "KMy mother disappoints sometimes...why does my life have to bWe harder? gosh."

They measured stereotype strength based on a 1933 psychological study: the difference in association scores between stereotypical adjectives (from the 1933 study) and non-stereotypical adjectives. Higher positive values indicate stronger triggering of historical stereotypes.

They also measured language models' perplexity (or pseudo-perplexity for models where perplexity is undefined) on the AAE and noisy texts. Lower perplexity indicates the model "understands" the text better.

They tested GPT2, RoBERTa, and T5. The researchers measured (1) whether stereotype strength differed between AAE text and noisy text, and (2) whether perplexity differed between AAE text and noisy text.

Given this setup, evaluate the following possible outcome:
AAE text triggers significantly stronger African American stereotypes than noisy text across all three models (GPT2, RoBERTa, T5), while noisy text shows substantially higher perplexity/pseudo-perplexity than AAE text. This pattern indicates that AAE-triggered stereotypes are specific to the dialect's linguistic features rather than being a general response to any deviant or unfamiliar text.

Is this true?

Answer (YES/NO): YES